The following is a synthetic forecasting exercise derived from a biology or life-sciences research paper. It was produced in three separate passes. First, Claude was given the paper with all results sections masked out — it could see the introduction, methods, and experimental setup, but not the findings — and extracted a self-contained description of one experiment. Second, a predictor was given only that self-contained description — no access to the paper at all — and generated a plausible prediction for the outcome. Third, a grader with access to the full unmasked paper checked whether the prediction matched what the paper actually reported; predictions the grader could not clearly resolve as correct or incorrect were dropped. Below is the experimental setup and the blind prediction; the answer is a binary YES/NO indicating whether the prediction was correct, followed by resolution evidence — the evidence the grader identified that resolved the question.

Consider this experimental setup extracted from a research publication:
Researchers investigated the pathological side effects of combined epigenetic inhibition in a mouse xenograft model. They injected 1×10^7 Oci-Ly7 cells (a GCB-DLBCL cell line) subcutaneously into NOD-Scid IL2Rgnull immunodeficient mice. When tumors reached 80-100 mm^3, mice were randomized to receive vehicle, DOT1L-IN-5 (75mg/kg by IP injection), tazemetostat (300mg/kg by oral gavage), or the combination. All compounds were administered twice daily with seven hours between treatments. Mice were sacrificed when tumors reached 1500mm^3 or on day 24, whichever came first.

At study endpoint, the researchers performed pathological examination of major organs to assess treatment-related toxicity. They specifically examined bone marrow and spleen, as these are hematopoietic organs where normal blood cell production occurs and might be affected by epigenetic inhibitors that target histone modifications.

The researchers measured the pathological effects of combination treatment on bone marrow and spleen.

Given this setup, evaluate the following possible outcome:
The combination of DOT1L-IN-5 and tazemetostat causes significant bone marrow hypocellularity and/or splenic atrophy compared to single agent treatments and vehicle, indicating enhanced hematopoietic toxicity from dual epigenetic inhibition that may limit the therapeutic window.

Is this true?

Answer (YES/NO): YES